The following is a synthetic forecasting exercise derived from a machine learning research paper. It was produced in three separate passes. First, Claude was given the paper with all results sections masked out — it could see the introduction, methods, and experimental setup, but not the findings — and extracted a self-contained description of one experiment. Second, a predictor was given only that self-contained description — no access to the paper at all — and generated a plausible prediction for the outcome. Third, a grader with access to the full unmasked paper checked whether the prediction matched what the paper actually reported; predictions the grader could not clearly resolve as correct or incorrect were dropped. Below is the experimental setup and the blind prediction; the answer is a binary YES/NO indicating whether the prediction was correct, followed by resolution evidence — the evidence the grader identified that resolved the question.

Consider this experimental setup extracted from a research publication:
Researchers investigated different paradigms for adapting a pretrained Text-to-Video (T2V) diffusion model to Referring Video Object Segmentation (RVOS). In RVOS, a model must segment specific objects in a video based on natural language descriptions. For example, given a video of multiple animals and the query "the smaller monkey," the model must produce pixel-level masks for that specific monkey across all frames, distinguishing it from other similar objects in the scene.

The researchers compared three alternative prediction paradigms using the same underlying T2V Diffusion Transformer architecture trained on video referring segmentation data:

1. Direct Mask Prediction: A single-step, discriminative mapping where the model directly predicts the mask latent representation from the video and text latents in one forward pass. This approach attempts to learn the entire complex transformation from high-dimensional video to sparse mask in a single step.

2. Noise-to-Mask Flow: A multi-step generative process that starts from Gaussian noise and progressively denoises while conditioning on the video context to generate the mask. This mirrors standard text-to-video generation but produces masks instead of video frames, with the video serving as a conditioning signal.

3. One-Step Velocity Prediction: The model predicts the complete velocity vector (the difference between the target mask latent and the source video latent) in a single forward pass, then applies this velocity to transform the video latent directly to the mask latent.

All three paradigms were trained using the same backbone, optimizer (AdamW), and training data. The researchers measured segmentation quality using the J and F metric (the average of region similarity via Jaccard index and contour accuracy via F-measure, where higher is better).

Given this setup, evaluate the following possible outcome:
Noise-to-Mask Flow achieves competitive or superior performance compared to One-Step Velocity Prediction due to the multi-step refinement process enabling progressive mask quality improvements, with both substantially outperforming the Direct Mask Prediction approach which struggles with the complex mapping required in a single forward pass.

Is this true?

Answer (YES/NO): NO